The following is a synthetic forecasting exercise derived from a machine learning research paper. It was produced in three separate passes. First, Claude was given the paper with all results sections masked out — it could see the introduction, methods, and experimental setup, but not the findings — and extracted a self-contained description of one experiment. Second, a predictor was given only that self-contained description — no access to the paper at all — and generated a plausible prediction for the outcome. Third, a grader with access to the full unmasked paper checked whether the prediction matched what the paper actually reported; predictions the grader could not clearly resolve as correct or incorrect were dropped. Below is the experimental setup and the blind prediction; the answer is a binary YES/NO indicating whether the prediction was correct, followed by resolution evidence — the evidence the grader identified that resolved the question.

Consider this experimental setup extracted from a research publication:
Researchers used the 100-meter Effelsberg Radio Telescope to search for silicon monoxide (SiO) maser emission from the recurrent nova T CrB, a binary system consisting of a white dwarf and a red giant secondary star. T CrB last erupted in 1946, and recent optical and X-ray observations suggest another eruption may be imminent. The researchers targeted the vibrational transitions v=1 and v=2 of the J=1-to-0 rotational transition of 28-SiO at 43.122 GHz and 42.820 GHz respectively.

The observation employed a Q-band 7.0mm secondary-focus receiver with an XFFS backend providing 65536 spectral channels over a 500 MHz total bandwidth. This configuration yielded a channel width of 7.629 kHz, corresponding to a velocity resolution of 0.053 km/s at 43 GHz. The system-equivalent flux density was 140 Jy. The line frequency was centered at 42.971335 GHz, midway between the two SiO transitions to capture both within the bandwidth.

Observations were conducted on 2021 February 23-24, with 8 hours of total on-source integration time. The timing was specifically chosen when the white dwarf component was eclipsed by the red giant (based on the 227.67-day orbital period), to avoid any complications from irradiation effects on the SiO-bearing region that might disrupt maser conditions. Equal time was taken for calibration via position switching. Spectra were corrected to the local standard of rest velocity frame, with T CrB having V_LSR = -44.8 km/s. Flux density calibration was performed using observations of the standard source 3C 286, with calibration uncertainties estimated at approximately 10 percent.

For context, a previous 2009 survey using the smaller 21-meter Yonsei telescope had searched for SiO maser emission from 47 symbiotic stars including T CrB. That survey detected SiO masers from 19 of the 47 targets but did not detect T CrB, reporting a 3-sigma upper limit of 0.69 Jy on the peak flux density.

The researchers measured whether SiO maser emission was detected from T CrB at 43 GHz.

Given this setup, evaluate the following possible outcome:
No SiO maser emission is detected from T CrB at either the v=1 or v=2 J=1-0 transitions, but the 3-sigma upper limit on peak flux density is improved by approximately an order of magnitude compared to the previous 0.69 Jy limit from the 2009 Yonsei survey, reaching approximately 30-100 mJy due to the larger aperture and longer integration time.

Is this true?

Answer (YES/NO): NO